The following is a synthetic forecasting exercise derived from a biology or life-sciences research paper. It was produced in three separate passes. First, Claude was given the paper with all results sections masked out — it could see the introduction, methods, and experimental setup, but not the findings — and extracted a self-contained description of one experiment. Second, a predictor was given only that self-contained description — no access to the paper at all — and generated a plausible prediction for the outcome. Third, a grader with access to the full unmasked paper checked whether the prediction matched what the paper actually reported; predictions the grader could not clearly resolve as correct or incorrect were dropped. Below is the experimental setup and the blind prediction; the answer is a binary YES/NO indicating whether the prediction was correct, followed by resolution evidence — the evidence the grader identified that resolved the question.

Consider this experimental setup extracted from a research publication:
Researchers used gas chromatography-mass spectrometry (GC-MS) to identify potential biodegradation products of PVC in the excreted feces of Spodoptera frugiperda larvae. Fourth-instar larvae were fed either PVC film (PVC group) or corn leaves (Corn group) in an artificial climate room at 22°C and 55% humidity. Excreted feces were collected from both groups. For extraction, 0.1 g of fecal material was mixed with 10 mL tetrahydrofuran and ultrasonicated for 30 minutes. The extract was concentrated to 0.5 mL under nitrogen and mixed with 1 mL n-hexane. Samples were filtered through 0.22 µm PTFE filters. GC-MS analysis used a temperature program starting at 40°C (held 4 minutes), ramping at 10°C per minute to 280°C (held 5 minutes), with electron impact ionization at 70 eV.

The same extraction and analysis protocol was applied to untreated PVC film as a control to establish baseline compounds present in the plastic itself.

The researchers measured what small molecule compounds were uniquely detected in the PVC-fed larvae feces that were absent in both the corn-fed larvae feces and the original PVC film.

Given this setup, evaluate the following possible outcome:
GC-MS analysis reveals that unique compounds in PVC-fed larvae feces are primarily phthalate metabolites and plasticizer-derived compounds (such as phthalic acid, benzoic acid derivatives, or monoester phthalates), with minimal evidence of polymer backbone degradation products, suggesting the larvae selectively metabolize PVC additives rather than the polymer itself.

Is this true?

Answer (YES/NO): NO